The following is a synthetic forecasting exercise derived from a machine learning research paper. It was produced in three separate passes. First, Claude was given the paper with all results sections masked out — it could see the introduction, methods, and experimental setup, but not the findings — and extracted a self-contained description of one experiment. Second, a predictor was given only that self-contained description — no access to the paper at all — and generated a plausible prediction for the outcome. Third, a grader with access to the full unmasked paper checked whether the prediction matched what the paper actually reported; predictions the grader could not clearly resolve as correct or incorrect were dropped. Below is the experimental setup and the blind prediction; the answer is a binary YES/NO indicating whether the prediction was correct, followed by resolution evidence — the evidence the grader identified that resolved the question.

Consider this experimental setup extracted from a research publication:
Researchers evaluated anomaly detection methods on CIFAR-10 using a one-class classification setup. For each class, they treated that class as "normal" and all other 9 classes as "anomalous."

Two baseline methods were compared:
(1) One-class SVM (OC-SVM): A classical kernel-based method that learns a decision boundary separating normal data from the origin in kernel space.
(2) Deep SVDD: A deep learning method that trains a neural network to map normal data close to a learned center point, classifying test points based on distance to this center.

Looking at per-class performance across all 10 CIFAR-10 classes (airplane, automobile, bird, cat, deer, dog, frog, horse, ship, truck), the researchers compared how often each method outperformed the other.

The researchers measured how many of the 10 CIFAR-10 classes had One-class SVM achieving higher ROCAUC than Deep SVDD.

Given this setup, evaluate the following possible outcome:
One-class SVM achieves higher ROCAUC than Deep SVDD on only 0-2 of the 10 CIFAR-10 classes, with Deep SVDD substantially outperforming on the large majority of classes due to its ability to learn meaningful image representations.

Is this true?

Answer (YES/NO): NO